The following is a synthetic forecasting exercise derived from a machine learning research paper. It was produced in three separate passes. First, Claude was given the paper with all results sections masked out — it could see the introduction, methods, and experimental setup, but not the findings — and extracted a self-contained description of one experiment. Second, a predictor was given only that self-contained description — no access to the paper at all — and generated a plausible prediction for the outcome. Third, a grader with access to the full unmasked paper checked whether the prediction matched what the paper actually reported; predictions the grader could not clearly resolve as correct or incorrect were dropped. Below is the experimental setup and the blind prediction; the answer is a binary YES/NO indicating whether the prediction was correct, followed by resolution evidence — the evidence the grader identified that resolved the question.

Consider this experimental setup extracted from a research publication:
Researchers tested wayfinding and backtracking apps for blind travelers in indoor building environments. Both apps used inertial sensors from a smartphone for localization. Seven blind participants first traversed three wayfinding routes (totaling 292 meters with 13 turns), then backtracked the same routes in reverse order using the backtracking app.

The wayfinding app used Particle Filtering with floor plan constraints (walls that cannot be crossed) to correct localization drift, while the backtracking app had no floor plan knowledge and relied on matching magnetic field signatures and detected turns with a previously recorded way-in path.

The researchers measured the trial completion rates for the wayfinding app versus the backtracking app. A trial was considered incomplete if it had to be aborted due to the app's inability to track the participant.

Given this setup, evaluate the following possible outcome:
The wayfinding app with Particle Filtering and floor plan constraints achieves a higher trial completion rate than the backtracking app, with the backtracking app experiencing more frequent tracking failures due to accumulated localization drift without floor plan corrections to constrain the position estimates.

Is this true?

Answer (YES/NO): YES